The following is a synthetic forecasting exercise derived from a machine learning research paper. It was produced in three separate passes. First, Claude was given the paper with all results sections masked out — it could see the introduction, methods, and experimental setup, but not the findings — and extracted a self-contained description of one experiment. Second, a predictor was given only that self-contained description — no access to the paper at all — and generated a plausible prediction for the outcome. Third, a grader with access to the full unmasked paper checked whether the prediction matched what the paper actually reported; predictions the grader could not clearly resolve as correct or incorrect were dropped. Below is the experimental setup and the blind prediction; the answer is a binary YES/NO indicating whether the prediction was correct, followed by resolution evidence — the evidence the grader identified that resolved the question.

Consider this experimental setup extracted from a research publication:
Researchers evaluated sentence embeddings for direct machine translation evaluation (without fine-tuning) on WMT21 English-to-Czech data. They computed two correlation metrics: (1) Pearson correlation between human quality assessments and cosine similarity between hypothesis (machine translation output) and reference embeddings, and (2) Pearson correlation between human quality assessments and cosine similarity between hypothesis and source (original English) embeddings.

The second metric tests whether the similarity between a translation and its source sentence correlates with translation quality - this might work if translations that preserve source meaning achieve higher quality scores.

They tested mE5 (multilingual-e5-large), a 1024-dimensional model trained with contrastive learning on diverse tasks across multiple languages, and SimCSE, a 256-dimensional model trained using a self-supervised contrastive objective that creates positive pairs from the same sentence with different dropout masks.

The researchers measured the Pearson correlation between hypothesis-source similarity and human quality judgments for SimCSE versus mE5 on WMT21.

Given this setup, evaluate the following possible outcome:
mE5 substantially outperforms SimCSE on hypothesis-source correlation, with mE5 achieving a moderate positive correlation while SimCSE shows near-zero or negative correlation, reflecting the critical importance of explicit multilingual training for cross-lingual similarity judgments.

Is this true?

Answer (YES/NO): NO